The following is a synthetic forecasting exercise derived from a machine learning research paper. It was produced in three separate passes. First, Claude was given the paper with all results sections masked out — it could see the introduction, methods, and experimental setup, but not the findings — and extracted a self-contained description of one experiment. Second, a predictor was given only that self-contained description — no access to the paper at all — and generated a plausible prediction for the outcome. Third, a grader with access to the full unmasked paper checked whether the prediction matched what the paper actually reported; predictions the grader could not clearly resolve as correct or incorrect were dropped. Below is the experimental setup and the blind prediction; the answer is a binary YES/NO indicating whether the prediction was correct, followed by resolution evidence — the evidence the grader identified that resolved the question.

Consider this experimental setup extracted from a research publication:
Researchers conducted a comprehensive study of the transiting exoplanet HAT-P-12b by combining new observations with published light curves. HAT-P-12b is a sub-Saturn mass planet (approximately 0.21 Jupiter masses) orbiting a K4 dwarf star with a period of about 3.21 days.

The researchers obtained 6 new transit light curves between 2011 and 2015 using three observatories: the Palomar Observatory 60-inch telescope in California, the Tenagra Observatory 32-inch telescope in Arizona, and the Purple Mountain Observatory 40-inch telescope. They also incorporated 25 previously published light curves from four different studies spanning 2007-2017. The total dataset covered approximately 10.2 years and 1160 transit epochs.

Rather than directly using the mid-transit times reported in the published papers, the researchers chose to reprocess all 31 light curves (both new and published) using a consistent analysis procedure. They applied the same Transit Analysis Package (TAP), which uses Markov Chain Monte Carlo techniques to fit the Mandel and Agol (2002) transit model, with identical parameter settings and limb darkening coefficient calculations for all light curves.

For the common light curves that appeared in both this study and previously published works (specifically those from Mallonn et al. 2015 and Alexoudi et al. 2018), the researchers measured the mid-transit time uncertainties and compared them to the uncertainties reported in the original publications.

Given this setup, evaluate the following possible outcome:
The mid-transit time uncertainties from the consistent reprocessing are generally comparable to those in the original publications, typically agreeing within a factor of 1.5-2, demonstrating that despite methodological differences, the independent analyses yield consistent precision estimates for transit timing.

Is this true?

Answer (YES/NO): YES